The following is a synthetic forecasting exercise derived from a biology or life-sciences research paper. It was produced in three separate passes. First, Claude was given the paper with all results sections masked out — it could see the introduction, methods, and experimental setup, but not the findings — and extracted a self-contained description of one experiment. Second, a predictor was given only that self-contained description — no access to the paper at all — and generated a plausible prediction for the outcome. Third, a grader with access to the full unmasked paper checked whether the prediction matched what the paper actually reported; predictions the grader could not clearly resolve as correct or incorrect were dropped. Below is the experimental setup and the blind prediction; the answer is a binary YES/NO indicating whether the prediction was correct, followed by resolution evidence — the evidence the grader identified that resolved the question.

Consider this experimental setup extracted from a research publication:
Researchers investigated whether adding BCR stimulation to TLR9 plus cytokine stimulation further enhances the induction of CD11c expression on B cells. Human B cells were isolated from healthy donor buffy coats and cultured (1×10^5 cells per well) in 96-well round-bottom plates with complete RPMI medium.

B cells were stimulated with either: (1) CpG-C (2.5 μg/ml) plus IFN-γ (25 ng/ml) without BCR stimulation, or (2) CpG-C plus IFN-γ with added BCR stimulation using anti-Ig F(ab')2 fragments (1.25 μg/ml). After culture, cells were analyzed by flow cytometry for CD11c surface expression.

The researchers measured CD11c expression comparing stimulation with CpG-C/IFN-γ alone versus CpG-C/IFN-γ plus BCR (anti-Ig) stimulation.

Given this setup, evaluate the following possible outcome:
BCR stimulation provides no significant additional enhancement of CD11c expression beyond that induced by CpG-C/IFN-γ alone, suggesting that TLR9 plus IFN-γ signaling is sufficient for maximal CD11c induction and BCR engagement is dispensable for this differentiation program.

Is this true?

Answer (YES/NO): NO